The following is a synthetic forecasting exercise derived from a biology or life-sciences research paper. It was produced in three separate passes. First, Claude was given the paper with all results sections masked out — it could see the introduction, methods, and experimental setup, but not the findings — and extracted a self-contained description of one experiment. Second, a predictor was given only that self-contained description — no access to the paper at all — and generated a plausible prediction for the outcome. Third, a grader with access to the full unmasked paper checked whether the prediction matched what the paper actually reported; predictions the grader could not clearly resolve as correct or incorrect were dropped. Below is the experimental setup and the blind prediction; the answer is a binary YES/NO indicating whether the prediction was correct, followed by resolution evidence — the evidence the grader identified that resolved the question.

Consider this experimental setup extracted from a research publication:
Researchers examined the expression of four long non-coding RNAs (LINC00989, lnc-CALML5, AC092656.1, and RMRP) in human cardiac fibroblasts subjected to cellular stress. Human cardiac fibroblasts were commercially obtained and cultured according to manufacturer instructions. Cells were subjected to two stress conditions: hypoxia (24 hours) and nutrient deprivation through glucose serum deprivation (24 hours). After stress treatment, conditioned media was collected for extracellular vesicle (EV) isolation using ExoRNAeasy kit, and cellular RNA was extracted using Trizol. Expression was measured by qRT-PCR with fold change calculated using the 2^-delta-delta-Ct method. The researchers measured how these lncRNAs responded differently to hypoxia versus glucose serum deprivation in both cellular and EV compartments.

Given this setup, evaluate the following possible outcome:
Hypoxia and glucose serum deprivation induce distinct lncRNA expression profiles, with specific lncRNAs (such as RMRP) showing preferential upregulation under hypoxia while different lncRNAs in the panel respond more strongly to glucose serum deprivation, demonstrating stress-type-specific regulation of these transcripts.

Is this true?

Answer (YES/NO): NO